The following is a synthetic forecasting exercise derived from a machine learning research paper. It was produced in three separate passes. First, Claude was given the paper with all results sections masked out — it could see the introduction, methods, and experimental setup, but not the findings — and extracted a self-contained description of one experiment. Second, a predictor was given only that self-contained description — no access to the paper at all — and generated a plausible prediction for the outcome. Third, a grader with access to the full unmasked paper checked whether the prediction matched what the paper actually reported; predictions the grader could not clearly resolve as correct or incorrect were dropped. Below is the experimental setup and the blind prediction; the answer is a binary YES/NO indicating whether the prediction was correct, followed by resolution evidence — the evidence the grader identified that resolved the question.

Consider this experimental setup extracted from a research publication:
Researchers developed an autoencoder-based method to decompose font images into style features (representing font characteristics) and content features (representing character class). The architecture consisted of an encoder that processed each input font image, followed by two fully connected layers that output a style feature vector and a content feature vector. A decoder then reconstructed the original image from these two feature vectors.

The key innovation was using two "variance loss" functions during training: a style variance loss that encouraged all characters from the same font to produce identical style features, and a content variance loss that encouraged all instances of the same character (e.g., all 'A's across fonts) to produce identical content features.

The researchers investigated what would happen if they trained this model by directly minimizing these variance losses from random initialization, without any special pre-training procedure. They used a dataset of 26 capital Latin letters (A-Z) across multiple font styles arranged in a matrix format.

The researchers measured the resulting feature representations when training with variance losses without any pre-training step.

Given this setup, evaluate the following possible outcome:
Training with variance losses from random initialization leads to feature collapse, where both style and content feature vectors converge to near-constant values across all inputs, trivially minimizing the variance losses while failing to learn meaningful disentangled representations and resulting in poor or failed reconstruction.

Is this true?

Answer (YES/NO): NO